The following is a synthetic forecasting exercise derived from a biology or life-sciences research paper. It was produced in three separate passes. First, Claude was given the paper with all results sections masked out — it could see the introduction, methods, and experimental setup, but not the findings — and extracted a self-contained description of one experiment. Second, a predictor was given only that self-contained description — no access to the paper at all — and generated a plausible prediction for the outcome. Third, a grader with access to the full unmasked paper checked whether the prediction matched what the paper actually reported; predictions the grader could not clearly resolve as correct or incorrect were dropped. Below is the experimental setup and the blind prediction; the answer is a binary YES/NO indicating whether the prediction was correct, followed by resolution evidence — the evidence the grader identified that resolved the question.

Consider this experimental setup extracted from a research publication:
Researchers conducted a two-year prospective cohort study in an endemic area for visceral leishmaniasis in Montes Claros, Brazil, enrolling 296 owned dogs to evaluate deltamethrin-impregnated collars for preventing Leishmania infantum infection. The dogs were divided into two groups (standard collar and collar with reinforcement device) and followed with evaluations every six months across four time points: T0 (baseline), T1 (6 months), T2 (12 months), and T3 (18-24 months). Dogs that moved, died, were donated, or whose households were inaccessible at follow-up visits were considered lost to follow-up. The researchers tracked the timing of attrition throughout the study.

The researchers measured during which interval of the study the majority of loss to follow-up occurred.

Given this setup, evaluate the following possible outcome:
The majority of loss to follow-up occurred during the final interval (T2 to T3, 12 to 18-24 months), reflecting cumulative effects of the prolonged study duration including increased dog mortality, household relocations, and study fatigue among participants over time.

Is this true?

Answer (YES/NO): NO